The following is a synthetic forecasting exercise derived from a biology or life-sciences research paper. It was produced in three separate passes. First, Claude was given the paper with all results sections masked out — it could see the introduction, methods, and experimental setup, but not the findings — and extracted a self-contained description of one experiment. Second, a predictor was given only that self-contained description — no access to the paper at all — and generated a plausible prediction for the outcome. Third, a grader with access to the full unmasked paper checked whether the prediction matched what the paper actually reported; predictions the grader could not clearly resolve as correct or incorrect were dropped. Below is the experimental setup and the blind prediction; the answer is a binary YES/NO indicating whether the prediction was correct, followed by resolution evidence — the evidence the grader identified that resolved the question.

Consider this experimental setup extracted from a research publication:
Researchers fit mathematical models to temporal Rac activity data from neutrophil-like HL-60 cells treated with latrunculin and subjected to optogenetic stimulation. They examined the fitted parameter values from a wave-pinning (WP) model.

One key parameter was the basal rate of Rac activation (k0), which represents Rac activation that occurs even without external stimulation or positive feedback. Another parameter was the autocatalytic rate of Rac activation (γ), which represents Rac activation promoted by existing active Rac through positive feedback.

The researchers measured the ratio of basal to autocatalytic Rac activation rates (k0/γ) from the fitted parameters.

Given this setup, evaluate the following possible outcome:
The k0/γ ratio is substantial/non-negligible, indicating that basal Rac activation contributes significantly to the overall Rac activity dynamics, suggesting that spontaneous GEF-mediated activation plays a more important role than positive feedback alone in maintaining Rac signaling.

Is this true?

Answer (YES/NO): NO